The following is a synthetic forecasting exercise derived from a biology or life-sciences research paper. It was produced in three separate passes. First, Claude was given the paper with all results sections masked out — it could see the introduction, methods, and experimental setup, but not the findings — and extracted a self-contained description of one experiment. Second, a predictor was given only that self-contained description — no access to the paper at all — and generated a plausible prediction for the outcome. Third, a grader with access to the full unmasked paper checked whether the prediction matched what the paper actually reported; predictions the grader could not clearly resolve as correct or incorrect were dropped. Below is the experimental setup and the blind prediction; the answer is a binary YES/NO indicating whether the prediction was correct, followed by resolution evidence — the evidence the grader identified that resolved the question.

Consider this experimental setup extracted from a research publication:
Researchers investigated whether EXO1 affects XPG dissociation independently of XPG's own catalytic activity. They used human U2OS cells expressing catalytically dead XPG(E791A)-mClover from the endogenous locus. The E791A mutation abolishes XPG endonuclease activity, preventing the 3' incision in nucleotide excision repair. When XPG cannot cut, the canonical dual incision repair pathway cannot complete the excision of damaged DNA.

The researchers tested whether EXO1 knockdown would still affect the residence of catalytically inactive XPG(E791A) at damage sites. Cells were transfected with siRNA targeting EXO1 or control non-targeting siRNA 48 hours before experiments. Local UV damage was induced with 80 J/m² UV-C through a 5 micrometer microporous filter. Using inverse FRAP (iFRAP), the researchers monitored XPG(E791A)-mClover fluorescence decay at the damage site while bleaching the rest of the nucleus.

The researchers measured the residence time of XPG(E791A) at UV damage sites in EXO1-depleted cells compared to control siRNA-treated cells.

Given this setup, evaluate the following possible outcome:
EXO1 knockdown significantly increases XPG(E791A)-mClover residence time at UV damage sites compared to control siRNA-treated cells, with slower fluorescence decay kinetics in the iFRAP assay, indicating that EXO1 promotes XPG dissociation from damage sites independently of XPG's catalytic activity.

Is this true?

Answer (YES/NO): YES